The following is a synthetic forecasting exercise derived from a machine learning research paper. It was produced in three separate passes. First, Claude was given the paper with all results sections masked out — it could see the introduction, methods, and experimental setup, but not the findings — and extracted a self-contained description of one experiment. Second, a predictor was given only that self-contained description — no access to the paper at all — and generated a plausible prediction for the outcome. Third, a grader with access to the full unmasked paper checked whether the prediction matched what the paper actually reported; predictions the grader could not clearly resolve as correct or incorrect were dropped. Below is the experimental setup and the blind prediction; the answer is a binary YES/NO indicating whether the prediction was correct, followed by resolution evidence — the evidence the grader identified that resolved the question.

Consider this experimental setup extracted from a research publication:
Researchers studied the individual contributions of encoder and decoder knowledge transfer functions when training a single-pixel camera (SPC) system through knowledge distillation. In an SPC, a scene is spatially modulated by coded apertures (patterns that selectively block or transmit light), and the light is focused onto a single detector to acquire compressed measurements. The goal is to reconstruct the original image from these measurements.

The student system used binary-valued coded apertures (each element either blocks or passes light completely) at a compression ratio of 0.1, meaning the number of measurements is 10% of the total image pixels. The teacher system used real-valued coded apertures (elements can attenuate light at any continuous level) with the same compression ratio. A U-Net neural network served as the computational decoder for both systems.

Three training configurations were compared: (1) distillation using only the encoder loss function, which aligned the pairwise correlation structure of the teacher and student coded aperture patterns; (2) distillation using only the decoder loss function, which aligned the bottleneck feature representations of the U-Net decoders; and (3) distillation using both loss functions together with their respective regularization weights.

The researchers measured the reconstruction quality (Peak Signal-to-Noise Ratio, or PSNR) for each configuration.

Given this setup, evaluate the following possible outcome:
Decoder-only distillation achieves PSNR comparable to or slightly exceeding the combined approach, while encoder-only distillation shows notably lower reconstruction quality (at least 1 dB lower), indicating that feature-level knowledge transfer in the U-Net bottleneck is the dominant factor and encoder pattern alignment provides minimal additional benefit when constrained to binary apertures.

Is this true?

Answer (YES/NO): NO